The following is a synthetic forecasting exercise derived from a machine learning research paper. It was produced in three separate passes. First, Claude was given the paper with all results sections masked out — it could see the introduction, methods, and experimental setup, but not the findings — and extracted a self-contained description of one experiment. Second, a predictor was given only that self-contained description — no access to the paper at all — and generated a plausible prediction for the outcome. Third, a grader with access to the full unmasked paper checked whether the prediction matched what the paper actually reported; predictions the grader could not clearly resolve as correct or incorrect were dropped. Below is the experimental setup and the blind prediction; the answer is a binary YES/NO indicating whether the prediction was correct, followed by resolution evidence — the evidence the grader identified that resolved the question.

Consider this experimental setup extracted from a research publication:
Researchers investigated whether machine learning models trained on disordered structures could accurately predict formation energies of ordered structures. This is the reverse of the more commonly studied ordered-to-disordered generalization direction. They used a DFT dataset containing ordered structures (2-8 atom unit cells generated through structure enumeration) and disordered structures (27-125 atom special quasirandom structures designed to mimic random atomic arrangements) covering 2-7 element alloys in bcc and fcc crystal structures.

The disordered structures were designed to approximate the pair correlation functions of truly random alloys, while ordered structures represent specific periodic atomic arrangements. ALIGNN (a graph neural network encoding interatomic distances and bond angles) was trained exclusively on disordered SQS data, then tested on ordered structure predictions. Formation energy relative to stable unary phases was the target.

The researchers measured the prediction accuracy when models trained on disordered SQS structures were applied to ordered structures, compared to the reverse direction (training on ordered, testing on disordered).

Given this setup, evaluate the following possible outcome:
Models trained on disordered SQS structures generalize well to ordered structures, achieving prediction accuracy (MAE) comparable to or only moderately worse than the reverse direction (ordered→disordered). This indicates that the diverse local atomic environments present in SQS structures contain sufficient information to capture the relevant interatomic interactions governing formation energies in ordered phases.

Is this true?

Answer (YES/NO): NO